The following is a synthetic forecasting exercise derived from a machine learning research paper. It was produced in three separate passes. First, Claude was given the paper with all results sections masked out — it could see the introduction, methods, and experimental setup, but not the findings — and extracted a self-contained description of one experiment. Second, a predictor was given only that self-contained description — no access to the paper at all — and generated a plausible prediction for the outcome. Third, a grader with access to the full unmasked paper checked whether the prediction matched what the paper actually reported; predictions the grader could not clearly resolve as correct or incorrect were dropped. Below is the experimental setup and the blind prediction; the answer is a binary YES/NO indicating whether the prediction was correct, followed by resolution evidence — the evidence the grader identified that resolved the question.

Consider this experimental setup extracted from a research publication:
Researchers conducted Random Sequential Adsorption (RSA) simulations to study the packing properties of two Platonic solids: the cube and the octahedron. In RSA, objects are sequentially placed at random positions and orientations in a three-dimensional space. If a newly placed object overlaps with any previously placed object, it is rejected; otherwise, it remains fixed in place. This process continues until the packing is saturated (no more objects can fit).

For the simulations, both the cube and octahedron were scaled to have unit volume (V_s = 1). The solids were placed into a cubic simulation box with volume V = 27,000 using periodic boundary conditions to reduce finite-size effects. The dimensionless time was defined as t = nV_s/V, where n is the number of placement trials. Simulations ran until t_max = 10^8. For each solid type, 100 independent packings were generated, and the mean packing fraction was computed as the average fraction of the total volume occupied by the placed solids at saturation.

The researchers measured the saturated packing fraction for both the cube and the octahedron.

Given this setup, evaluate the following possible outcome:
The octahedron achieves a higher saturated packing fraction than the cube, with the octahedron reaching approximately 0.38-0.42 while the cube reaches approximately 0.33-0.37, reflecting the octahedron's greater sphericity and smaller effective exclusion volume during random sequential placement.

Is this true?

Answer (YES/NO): NO